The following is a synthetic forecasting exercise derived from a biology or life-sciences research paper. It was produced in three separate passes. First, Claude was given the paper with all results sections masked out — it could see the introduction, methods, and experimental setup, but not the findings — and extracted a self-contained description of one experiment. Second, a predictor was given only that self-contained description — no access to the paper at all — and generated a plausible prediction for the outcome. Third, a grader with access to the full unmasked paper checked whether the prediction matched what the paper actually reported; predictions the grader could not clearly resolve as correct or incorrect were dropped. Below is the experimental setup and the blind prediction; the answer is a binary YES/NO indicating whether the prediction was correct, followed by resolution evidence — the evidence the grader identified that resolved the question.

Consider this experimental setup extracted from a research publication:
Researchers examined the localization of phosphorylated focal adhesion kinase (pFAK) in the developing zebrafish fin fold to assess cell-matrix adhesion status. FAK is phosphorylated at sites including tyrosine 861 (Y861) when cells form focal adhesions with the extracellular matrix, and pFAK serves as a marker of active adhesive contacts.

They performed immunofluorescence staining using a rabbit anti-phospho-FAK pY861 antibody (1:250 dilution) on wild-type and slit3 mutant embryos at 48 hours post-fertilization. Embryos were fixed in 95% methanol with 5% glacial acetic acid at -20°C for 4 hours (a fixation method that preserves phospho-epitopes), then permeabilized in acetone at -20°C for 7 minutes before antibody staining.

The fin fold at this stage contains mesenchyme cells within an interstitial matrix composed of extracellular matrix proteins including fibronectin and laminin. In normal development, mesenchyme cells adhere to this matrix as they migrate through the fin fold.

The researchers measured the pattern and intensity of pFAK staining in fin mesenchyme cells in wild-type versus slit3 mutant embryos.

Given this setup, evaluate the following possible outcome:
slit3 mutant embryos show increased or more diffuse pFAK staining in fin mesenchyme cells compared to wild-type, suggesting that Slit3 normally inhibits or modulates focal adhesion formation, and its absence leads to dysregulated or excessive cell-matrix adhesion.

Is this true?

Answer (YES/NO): NO